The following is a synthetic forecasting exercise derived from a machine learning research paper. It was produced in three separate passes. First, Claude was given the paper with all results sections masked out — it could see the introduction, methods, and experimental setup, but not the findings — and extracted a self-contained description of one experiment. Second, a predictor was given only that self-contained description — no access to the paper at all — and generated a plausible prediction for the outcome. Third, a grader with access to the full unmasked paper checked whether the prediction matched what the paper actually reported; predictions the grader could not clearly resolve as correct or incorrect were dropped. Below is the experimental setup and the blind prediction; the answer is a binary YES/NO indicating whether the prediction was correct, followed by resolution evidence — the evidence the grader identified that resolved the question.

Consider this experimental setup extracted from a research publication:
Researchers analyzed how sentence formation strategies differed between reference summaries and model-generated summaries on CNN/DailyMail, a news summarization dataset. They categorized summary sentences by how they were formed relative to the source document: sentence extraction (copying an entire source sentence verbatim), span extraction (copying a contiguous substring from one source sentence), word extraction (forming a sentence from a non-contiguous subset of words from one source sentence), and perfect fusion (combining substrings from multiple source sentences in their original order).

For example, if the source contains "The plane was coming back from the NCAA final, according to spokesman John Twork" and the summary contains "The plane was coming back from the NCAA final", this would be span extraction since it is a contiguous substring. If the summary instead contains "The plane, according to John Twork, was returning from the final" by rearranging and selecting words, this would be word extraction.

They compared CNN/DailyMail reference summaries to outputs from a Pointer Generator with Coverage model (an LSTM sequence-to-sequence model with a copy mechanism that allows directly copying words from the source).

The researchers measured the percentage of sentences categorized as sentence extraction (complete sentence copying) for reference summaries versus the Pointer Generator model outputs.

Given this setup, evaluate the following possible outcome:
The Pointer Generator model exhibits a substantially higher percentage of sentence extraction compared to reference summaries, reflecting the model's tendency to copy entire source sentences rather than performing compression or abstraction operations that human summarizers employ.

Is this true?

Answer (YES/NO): YES